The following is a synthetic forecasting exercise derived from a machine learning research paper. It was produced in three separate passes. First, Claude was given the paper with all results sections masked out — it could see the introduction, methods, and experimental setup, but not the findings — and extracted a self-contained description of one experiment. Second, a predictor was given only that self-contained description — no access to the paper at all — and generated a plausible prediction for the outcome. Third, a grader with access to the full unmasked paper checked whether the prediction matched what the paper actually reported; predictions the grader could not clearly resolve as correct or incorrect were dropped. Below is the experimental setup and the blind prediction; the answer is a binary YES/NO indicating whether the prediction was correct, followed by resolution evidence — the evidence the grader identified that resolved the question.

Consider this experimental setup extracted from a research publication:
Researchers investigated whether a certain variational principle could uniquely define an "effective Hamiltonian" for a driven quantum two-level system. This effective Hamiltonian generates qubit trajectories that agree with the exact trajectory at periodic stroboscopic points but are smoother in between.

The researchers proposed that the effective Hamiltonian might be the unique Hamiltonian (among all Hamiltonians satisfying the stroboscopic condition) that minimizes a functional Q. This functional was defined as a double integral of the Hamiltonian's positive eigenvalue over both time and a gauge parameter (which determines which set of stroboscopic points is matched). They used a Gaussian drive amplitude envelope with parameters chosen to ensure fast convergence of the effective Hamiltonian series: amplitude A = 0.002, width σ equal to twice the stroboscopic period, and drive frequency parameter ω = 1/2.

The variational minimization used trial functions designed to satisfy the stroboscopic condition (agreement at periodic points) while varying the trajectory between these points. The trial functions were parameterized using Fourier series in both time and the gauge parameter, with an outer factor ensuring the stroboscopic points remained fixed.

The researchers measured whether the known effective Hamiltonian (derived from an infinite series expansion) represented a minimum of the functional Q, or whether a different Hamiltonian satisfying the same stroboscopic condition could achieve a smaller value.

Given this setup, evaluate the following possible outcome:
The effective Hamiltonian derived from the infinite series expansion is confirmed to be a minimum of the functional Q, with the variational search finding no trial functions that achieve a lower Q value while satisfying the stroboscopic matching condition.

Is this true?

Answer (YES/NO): NO